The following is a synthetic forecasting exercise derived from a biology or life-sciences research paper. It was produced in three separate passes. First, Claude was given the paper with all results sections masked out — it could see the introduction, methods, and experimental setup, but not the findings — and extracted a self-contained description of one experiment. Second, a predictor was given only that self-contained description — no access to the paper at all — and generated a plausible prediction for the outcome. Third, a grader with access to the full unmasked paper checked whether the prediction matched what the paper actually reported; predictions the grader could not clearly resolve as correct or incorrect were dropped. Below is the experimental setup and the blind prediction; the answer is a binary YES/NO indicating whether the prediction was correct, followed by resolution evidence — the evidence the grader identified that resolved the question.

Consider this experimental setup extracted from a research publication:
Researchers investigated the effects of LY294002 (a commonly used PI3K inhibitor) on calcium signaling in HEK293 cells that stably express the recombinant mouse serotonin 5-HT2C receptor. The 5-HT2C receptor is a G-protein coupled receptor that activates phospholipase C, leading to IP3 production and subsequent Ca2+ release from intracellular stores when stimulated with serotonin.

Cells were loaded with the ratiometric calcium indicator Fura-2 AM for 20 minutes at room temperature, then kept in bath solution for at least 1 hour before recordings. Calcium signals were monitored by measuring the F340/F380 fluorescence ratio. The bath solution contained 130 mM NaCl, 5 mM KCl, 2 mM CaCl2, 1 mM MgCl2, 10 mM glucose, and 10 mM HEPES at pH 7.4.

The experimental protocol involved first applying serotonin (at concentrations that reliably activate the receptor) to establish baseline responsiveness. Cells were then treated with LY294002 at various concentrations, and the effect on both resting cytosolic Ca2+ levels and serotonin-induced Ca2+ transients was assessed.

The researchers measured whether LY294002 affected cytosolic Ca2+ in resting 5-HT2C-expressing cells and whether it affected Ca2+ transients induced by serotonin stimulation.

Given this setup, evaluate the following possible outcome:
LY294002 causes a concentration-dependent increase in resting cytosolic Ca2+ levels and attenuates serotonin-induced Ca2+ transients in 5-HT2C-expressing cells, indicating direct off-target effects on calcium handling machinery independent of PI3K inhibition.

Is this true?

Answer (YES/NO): NO